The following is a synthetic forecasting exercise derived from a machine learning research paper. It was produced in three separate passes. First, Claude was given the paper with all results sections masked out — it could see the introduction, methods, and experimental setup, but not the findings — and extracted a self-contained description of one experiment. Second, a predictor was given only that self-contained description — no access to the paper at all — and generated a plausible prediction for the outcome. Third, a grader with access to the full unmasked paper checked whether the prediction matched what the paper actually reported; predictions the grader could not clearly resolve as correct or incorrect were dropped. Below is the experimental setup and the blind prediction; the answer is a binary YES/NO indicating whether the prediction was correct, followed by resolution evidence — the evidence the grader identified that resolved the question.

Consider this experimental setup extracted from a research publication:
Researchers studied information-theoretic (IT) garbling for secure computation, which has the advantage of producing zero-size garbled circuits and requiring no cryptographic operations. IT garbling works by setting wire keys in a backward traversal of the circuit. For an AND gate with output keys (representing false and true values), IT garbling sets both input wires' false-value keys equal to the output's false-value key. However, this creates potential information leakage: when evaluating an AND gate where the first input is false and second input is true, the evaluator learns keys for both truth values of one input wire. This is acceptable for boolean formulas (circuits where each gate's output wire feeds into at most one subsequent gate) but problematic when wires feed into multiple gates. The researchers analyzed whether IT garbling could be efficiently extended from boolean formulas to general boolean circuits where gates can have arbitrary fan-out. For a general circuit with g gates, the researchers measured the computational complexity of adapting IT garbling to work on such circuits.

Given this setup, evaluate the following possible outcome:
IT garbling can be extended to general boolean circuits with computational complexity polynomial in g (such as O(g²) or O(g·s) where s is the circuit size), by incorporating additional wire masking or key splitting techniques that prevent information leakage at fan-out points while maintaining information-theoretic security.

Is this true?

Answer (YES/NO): NO